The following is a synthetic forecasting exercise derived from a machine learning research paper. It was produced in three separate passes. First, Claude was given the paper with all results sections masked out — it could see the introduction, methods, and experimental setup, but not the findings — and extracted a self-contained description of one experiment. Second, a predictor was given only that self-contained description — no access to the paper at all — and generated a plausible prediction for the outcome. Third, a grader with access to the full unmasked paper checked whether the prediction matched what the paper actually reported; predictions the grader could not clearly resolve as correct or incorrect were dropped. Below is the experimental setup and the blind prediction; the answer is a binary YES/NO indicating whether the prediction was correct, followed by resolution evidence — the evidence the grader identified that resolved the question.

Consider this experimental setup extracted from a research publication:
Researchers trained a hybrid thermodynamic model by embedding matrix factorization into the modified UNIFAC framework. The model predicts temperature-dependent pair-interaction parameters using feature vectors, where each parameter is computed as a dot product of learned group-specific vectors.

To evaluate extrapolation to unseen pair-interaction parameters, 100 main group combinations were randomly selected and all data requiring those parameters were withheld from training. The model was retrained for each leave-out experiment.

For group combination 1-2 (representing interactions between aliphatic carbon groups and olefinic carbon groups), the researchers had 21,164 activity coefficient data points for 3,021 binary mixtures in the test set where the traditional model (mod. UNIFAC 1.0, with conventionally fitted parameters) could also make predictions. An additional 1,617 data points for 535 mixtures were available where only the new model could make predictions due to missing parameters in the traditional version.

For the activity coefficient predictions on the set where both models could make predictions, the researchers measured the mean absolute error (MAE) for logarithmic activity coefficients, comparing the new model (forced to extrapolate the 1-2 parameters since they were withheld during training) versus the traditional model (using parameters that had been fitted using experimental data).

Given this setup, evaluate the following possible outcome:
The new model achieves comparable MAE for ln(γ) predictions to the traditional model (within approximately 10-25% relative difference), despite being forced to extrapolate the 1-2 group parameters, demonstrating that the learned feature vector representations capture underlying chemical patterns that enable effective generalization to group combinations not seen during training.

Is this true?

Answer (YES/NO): NO